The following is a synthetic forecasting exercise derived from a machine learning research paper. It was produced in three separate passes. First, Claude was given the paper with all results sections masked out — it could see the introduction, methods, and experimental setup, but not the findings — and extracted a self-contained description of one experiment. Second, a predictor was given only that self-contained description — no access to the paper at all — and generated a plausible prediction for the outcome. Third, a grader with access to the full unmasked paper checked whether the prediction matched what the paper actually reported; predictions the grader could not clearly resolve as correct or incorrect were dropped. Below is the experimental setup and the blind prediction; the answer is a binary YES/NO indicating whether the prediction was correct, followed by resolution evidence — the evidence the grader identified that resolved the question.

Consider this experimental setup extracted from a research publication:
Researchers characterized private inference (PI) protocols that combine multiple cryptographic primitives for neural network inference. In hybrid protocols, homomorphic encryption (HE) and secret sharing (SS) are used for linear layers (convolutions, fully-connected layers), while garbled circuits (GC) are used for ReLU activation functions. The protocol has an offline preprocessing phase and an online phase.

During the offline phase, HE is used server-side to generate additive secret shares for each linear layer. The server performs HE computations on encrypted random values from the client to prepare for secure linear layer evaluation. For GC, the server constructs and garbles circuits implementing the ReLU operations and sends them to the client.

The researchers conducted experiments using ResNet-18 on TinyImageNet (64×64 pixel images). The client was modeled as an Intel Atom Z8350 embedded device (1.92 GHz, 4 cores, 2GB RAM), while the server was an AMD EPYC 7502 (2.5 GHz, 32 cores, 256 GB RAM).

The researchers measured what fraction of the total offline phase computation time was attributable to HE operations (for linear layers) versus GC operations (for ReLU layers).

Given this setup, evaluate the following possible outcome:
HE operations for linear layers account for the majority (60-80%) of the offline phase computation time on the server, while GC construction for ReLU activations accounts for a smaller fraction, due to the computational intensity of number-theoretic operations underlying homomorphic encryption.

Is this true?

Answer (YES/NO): NO